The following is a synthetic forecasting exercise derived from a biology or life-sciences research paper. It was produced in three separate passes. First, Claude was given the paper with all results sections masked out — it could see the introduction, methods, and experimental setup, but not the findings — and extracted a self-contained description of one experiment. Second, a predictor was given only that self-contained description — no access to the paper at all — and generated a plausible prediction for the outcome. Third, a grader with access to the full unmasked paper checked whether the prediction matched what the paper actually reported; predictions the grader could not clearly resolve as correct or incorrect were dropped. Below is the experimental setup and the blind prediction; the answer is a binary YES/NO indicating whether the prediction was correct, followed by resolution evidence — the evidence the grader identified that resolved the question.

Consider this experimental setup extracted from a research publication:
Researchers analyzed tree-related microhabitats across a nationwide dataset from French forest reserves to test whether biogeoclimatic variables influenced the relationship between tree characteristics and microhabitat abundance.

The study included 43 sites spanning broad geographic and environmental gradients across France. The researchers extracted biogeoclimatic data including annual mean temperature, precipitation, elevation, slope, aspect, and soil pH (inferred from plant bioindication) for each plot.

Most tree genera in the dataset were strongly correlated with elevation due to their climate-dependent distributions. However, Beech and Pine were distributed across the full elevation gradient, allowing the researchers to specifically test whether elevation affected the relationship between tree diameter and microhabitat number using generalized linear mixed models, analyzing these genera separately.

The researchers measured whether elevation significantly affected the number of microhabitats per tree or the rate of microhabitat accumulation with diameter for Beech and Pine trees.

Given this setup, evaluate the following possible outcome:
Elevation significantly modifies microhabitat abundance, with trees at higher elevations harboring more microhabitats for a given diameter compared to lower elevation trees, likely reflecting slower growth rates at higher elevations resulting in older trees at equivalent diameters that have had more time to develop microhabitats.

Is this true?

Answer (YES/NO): NO